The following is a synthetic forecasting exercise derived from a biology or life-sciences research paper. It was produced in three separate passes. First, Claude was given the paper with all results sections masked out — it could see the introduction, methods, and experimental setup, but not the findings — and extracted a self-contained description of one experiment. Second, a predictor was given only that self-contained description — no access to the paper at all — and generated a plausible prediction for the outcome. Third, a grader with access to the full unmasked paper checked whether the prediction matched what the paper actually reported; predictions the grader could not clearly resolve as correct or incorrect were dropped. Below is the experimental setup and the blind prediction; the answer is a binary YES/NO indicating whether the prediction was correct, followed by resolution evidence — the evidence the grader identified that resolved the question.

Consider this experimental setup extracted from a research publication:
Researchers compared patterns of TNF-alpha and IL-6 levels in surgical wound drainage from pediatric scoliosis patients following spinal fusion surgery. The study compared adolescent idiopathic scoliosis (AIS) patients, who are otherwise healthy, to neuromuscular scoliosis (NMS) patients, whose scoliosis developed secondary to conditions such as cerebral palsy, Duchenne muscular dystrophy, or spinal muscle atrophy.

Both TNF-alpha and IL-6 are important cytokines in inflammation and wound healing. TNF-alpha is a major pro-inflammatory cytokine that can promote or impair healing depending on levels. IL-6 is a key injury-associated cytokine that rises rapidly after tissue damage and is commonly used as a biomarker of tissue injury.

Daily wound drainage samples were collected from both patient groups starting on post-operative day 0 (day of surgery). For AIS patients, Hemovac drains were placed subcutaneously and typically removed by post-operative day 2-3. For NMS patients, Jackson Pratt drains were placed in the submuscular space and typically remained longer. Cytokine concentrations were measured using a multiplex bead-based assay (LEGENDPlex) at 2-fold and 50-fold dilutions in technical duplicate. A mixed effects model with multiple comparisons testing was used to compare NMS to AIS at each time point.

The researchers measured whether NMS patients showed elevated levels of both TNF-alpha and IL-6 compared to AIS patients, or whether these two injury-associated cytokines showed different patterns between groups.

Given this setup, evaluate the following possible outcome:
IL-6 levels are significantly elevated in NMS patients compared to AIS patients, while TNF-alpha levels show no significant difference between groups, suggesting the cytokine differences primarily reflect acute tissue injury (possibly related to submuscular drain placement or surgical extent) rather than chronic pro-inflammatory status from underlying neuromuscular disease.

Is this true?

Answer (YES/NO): NO